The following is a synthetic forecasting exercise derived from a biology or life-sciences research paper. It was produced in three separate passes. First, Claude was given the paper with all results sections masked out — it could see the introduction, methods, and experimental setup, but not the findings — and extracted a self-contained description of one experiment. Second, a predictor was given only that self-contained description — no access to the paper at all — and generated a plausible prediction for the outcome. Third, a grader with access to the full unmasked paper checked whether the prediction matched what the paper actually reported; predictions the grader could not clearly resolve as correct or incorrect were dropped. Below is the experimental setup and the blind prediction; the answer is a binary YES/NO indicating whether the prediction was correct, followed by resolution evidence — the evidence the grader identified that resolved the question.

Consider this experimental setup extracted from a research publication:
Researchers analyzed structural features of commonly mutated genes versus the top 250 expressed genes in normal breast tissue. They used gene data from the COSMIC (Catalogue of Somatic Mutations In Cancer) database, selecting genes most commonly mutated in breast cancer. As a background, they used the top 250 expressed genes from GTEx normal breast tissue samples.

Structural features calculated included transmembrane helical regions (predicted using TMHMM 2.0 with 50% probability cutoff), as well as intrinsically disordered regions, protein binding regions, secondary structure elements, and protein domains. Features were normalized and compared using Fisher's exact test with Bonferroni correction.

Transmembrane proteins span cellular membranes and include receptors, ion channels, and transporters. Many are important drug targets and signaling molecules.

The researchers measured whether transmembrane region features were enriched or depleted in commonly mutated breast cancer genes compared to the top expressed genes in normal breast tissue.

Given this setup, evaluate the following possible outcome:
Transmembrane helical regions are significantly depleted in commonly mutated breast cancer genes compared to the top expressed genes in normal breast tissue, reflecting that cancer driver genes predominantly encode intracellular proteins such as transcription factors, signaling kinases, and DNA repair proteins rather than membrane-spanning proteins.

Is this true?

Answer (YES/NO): NO